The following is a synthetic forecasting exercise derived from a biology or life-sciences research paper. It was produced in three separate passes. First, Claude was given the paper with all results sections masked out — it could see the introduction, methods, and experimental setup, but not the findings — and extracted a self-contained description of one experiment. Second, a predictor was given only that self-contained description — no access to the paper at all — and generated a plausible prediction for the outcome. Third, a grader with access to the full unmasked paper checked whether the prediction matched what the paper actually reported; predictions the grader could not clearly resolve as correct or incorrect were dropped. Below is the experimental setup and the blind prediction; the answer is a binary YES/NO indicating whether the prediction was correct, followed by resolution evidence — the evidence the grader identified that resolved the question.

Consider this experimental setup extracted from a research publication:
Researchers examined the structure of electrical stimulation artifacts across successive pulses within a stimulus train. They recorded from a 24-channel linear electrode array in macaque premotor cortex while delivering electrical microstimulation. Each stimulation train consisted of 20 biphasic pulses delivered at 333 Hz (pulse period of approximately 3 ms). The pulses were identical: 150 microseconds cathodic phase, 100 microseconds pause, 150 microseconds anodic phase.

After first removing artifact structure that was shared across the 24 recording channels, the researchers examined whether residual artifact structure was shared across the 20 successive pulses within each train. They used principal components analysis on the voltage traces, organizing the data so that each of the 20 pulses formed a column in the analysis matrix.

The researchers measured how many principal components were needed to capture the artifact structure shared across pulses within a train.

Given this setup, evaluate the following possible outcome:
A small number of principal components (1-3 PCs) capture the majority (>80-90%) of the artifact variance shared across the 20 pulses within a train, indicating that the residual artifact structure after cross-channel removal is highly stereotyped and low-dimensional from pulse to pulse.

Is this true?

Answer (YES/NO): YES